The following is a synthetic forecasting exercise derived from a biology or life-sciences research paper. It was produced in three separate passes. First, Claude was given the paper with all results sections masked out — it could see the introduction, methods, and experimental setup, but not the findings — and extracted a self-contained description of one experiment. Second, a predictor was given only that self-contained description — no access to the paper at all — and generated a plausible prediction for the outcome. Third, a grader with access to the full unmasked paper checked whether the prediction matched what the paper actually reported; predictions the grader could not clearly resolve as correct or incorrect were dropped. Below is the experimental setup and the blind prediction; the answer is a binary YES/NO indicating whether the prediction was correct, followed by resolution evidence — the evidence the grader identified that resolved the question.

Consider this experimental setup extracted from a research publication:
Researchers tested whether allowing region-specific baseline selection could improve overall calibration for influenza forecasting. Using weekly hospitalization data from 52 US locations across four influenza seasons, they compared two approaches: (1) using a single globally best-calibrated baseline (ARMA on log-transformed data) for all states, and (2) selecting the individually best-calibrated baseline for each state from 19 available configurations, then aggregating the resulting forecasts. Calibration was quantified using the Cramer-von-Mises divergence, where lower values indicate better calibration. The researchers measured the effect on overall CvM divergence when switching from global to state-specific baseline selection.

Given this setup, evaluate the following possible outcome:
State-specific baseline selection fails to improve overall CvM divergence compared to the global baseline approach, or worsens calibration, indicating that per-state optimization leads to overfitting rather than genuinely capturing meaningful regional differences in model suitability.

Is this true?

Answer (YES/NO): NO